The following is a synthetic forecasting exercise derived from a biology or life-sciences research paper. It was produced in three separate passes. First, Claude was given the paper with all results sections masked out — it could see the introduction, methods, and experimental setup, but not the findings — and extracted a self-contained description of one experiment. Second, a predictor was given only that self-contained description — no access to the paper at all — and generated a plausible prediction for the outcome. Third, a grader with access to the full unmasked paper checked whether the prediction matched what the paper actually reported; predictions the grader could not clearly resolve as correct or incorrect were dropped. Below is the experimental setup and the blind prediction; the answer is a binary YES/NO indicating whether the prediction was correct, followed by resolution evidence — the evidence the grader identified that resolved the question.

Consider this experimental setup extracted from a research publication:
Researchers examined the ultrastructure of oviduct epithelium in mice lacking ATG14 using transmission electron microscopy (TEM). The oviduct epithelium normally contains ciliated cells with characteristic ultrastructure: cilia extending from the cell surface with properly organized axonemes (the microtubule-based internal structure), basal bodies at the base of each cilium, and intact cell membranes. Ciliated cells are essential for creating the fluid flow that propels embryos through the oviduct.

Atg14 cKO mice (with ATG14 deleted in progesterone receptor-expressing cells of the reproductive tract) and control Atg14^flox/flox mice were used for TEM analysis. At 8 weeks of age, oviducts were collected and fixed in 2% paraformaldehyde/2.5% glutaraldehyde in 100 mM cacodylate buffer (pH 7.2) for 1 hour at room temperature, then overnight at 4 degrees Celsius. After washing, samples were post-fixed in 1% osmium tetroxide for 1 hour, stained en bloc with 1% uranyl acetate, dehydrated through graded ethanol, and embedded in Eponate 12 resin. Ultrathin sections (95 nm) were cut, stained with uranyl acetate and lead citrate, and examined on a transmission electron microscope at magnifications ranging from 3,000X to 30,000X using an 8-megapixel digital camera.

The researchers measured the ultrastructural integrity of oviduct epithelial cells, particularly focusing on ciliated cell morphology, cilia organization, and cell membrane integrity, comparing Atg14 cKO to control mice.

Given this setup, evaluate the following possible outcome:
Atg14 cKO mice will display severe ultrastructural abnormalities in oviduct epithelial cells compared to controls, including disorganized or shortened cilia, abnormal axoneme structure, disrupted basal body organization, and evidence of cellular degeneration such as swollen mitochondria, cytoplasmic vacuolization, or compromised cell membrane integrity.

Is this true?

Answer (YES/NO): NO